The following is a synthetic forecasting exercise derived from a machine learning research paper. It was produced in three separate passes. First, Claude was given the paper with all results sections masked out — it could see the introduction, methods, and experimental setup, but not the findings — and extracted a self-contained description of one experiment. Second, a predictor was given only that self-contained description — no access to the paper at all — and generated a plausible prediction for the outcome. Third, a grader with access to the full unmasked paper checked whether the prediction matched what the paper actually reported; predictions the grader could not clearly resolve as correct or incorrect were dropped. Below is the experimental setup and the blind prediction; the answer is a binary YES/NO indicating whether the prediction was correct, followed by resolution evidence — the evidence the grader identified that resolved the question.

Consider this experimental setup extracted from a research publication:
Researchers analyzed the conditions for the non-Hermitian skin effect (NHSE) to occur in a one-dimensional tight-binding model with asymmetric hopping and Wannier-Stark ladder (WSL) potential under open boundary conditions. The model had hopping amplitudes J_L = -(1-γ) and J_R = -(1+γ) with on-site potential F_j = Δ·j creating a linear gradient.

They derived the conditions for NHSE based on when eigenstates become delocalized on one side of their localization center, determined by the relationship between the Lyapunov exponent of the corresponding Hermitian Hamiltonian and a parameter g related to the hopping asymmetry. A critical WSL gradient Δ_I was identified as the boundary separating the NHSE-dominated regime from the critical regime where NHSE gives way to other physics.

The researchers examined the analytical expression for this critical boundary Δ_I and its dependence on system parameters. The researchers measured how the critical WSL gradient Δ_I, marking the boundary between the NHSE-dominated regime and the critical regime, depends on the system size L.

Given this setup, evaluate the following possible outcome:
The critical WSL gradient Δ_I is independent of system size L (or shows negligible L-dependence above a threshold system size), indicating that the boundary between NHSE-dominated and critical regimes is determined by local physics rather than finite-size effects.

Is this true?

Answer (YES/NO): NO